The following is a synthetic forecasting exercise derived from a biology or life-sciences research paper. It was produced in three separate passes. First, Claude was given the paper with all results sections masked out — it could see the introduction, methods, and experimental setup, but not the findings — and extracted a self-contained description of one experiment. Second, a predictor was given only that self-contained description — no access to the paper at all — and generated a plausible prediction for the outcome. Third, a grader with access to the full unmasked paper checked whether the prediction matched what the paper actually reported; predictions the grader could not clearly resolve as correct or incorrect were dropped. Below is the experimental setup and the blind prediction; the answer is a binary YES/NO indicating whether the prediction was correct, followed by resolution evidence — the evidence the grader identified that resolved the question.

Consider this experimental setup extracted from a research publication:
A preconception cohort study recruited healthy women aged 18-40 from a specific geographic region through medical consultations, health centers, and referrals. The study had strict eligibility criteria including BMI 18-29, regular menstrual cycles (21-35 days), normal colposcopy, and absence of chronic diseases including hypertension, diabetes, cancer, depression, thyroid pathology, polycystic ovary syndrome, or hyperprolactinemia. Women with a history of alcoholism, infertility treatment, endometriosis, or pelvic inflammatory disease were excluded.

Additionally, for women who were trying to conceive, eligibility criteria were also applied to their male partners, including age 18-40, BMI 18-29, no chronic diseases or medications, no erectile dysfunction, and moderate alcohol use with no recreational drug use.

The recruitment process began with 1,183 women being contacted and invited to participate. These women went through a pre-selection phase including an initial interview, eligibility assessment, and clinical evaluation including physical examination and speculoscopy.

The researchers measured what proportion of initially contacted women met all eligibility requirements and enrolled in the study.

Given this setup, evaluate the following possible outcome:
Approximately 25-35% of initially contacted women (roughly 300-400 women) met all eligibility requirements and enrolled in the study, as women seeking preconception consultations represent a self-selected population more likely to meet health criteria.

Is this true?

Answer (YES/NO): NO